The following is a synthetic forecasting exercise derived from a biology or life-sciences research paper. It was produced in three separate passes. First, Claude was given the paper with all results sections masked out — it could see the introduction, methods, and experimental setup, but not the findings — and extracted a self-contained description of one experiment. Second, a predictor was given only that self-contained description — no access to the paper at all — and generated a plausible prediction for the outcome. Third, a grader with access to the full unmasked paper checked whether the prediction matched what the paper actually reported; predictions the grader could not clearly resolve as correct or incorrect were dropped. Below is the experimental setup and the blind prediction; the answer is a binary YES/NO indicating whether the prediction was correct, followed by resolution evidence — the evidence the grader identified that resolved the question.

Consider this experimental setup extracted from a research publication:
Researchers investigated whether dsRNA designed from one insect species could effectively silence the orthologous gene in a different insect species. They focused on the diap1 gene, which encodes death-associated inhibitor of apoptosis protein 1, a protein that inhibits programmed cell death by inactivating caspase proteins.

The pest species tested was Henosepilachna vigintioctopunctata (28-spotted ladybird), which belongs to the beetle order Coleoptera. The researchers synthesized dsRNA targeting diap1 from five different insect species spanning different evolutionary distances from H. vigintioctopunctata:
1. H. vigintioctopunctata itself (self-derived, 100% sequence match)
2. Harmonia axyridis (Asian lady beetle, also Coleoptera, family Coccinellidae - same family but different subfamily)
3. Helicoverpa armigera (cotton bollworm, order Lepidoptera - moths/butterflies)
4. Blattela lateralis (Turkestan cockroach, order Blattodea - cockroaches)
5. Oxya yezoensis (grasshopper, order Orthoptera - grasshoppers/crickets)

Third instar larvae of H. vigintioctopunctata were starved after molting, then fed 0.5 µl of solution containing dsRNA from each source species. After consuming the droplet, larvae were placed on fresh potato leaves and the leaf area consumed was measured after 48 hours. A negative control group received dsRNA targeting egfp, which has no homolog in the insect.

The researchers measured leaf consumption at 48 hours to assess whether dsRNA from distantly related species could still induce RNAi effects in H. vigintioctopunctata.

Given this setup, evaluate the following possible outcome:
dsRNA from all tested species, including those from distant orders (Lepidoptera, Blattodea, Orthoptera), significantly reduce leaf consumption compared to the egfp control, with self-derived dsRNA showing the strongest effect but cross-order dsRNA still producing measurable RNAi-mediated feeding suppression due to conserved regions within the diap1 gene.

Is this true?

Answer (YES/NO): NO